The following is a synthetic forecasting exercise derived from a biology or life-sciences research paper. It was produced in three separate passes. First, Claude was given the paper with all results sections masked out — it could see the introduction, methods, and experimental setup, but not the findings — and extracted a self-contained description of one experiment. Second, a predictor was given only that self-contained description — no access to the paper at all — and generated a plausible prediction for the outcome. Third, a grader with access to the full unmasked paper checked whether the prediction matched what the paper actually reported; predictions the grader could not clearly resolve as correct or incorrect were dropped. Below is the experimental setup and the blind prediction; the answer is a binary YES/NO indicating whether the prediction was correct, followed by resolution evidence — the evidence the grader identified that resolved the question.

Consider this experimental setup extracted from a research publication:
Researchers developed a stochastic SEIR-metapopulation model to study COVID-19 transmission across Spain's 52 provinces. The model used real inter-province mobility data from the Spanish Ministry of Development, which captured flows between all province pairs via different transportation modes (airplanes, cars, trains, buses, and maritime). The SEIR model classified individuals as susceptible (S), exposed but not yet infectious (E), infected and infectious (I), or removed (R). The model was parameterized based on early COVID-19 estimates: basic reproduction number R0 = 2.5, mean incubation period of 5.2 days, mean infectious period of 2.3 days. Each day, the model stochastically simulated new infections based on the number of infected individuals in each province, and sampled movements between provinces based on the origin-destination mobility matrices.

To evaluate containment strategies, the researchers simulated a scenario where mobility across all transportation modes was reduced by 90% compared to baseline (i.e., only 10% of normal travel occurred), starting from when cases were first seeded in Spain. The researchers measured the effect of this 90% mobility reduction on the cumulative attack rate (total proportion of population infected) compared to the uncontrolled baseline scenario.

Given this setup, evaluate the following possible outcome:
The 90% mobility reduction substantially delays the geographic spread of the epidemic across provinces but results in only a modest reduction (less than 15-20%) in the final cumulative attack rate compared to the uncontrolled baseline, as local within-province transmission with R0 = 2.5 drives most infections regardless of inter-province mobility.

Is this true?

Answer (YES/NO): NO